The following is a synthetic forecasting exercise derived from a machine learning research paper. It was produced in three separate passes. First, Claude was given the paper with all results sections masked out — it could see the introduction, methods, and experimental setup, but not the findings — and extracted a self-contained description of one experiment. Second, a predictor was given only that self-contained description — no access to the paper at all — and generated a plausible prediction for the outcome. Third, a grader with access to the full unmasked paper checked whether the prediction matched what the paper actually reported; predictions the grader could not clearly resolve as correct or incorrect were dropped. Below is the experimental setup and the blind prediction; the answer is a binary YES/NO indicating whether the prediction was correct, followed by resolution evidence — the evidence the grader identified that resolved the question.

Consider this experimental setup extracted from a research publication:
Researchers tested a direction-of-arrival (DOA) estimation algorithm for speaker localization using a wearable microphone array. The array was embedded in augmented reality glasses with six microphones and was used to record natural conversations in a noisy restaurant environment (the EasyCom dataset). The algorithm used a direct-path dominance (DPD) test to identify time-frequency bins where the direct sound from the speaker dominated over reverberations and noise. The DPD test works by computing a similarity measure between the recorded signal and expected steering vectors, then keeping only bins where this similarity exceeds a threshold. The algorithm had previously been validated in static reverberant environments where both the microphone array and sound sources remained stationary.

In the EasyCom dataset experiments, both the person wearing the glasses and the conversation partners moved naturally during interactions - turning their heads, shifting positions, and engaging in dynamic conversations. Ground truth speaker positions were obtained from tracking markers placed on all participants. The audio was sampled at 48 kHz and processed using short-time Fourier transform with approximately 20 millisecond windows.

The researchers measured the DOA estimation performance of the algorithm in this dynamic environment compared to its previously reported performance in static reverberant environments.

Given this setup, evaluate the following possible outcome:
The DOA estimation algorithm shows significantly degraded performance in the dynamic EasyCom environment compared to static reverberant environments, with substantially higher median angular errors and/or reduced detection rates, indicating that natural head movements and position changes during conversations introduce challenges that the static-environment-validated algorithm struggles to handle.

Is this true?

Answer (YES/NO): YES